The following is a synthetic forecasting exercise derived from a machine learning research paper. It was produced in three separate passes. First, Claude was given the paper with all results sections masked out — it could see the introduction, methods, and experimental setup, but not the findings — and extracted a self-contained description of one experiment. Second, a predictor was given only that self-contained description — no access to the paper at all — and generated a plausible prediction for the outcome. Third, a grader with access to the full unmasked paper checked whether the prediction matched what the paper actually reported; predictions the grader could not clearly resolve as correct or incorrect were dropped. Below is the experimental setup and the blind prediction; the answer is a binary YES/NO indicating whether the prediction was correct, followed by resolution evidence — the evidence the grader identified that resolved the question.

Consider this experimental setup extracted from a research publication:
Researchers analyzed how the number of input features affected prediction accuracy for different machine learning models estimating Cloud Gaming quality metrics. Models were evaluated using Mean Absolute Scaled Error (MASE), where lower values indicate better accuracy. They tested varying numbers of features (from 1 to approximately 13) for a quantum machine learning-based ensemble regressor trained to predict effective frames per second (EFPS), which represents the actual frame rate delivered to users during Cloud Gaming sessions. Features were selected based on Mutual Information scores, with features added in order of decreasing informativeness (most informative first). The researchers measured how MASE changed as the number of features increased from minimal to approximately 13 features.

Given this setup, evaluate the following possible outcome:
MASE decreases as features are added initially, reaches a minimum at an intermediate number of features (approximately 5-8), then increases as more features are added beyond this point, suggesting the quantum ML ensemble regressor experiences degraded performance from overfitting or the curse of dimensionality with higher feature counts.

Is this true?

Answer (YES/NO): NO